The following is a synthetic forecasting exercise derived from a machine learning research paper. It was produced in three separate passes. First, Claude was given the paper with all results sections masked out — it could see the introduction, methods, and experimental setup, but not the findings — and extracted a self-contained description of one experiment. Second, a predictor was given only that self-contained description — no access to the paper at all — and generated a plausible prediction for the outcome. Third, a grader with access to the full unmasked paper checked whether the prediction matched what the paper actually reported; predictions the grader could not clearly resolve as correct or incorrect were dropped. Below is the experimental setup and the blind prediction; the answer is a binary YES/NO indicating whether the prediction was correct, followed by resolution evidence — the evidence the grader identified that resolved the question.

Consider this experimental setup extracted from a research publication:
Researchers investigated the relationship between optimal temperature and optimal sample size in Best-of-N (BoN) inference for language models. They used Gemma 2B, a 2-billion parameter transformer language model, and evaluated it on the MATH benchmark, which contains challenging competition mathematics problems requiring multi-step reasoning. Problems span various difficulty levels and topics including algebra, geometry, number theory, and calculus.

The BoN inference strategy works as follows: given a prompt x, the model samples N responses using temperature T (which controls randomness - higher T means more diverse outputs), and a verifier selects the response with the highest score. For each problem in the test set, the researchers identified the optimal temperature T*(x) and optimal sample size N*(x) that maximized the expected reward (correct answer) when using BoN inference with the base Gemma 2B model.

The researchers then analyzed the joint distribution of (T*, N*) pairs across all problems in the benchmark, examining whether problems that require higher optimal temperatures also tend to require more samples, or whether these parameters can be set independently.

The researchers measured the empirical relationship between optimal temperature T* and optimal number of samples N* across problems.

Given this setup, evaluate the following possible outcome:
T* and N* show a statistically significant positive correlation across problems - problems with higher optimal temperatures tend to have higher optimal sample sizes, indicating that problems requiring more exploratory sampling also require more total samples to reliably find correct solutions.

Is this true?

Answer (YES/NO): YES